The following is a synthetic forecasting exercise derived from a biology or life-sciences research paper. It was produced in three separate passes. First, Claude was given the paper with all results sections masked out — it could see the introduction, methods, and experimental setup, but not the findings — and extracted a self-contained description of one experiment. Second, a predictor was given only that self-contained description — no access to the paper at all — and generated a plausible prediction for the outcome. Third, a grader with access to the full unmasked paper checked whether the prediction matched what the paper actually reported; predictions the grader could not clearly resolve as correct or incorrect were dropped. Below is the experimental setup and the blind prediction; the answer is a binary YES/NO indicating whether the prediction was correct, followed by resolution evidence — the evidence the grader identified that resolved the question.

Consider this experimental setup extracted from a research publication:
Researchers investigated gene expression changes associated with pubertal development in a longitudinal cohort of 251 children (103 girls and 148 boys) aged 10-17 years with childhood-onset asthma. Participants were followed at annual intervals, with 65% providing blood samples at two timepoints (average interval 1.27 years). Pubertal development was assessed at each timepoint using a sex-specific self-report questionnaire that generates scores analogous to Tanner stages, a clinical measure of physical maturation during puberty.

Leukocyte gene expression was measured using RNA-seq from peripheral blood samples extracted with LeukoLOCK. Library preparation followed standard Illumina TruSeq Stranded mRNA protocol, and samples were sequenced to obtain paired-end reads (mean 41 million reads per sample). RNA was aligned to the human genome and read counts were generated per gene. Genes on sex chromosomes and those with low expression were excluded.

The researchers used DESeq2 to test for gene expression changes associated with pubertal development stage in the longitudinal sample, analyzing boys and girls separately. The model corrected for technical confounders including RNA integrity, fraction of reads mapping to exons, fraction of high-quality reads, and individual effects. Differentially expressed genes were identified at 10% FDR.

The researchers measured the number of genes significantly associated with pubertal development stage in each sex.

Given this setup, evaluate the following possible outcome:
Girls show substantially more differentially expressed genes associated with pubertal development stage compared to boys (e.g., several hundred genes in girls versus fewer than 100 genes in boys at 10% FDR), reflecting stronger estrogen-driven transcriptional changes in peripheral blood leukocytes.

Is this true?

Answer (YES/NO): NO